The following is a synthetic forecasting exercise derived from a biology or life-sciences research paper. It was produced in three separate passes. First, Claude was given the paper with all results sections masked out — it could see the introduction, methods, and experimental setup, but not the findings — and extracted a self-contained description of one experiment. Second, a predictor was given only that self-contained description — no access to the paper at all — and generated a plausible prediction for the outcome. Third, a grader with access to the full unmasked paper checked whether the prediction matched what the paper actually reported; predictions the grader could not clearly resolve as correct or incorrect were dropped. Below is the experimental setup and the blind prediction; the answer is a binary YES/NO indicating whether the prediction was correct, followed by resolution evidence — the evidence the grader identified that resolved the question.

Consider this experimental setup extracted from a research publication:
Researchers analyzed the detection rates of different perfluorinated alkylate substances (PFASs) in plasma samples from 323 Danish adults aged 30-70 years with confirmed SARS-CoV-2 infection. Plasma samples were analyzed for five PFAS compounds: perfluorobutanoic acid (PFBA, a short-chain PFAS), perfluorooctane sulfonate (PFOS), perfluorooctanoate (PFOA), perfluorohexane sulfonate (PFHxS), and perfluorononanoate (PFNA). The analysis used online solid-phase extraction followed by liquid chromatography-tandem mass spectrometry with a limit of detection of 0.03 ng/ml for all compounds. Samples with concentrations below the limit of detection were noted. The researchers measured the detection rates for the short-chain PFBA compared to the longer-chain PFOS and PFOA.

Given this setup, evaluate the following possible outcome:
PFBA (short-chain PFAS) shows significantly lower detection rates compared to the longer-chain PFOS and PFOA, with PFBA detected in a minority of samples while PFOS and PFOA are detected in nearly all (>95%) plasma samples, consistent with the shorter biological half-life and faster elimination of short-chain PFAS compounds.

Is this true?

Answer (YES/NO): YES